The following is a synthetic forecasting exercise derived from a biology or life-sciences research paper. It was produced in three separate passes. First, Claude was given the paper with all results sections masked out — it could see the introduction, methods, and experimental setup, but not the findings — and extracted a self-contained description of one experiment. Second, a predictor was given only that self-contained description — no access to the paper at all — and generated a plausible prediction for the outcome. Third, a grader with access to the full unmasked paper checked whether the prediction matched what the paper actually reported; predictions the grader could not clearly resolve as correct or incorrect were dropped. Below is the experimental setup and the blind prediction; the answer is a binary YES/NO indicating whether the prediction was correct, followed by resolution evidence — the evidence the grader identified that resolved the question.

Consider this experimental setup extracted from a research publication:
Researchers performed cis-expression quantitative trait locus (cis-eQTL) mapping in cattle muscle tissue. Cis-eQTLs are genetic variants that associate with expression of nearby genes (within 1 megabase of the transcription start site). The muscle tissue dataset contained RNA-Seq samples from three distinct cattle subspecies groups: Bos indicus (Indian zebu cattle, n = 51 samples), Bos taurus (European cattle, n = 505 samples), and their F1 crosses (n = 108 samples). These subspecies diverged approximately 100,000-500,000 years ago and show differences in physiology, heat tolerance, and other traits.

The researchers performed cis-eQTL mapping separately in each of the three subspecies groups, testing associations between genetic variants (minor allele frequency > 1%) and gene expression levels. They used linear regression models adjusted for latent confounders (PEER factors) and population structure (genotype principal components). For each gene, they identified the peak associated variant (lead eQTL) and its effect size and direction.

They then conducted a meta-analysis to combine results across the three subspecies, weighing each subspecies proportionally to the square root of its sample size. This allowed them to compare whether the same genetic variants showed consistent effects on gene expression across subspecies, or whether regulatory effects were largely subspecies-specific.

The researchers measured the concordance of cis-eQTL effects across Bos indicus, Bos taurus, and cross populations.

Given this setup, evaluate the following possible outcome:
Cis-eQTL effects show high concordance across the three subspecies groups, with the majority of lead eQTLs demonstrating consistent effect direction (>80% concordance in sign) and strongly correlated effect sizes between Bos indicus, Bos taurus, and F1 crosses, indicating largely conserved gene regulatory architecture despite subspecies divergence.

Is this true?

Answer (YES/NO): NO